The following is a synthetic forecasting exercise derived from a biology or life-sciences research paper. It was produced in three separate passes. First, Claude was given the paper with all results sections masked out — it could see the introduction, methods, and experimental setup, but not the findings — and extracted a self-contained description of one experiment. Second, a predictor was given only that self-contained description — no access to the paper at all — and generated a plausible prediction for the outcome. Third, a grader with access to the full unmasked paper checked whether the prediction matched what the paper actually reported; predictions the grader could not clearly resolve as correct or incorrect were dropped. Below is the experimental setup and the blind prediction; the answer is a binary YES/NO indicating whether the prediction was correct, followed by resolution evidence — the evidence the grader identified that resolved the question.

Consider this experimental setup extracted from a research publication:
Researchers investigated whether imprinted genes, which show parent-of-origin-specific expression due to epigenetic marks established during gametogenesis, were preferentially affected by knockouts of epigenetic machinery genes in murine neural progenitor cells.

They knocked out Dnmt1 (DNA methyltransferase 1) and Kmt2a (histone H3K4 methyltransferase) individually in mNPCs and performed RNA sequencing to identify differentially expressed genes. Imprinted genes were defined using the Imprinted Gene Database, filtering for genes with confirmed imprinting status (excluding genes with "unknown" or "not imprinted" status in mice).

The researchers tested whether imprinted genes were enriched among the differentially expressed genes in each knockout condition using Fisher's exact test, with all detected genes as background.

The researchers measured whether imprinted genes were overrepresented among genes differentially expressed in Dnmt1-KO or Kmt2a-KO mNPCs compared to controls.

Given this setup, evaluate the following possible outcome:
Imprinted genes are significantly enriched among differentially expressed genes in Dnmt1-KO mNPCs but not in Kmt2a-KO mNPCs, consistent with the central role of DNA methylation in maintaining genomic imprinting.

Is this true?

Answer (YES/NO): YES